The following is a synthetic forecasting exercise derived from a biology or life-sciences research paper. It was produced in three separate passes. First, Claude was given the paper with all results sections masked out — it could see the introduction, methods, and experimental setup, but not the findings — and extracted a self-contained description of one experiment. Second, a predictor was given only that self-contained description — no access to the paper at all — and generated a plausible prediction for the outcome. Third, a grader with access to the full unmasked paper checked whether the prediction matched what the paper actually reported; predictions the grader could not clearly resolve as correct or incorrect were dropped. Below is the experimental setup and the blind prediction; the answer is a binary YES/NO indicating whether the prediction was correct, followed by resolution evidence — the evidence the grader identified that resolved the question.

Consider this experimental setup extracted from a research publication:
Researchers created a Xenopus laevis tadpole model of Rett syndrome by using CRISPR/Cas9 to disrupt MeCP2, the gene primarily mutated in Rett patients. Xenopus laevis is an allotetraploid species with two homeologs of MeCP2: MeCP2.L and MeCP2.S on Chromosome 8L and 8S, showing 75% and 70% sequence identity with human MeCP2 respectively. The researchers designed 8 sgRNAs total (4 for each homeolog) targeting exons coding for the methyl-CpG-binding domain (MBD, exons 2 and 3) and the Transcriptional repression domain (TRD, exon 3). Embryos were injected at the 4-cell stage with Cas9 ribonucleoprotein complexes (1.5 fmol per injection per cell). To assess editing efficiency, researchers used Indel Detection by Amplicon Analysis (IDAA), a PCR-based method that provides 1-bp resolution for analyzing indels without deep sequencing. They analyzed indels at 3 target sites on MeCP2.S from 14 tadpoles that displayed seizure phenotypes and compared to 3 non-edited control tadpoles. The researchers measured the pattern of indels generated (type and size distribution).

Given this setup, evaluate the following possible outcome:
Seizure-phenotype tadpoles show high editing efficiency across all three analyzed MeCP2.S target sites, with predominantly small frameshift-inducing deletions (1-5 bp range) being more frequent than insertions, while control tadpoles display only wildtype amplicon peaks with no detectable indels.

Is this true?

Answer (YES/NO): NO